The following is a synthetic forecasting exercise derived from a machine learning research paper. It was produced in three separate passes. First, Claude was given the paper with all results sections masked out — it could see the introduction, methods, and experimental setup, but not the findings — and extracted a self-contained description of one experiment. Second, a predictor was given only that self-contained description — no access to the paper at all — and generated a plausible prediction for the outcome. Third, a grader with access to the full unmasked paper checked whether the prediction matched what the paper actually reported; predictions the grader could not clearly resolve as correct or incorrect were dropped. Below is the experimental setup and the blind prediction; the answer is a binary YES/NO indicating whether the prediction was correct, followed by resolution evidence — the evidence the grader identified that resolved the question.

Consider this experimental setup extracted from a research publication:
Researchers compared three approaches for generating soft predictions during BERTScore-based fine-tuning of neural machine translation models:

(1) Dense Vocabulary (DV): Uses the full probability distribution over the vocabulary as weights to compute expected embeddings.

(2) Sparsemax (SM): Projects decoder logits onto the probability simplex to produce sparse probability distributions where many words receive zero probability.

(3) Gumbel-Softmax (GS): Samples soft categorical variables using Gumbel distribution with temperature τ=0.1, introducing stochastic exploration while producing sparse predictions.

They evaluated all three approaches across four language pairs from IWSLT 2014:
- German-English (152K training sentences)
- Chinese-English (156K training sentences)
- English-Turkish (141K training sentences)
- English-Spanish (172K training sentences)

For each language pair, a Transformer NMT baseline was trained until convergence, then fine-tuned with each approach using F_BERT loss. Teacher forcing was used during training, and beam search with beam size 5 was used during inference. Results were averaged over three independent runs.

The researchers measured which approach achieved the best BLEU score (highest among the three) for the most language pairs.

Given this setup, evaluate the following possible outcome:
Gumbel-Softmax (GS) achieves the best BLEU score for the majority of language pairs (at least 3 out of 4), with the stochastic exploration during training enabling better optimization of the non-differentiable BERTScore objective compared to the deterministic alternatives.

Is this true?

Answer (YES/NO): YES